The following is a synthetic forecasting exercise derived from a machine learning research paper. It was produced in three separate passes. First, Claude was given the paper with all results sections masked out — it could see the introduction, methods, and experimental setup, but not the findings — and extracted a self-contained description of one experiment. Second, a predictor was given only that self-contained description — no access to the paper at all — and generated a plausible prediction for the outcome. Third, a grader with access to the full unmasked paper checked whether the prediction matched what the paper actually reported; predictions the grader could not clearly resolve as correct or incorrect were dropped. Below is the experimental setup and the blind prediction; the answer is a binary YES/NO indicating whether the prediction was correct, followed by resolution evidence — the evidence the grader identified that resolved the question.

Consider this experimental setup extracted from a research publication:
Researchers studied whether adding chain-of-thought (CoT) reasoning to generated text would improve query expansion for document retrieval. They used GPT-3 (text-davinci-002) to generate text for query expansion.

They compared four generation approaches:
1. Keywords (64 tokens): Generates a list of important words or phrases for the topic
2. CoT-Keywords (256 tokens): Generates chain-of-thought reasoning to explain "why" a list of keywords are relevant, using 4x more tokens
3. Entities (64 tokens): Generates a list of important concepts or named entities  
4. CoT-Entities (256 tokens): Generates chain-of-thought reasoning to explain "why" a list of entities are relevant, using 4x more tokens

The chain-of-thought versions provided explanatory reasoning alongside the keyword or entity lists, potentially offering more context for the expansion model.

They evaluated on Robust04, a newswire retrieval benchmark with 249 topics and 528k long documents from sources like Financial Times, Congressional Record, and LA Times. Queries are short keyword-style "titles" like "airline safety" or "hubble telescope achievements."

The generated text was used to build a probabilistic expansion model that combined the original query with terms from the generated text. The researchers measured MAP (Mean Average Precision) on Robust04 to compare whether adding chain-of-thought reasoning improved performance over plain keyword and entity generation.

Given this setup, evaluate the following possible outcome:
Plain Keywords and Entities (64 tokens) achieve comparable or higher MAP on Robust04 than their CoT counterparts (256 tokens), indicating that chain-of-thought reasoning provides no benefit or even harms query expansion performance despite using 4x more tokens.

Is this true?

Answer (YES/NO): YES